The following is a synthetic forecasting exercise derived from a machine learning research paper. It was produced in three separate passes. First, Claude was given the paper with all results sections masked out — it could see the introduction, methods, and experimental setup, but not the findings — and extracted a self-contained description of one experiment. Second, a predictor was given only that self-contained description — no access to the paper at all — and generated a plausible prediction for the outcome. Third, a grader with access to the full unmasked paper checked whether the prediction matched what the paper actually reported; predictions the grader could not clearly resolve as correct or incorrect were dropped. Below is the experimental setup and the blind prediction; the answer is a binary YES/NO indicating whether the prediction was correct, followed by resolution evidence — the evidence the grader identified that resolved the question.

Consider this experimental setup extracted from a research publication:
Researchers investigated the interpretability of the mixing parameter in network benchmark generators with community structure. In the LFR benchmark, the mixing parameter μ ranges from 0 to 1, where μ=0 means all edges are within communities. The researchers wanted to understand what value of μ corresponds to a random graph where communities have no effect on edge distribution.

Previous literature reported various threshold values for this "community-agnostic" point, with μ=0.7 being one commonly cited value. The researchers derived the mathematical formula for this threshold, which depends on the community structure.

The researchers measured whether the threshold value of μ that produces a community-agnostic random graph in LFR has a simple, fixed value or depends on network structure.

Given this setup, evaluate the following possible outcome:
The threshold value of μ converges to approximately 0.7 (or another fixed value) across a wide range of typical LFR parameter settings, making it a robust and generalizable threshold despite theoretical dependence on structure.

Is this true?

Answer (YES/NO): NO